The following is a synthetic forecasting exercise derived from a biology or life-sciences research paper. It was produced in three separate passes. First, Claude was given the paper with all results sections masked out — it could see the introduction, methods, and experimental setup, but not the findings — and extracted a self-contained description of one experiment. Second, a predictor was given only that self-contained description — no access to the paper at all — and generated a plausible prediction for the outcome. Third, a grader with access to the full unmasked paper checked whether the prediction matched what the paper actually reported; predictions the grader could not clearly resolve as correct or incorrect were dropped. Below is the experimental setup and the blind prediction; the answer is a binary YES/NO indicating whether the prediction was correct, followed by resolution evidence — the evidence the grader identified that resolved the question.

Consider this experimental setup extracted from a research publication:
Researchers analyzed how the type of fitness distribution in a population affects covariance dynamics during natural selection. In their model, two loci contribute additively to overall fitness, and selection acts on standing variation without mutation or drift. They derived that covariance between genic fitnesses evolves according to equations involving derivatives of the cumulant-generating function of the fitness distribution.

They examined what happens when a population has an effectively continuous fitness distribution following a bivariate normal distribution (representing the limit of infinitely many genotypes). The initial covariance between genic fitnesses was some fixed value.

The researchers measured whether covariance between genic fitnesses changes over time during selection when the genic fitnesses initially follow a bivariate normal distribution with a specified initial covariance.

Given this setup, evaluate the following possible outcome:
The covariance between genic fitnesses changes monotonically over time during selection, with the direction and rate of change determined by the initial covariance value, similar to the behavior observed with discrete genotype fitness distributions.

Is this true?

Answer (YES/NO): NO